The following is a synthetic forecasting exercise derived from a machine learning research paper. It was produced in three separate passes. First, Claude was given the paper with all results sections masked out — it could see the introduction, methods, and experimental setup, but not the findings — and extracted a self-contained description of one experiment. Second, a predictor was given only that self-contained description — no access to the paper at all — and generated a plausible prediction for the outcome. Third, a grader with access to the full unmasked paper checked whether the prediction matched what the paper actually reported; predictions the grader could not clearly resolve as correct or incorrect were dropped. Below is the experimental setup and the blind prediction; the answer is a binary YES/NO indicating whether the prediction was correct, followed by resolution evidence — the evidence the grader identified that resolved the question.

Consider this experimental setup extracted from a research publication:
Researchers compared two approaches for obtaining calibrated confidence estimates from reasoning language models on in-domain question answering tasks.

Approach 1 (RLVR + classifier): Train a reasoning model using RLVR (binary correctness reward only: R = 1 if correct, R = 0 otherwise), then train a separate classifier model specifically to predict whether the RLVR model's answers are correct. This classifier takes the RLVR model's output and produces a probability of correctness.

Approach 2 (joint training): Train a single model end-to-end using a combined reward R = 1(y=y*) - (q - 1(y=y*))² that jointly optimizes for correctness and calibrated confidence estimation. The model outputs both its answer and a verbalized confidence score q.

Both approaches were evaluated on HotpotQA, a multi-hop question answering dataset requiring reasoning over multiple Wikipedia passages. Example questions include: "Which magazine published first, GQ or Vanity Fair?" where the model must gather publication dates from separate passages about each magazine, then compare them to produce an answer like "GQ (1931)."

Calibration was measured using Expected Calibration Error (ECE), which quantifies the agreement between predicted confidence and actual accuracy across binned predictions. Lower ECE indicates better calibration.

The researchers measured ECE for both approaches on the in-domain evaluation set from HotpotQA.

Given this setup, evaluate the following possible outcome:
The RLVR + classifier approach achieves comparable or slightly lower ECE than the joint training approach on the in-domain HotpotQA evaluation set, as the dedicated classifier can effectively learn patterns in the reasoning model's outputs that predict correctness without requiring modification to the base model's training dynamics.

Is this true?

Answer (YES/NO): NO